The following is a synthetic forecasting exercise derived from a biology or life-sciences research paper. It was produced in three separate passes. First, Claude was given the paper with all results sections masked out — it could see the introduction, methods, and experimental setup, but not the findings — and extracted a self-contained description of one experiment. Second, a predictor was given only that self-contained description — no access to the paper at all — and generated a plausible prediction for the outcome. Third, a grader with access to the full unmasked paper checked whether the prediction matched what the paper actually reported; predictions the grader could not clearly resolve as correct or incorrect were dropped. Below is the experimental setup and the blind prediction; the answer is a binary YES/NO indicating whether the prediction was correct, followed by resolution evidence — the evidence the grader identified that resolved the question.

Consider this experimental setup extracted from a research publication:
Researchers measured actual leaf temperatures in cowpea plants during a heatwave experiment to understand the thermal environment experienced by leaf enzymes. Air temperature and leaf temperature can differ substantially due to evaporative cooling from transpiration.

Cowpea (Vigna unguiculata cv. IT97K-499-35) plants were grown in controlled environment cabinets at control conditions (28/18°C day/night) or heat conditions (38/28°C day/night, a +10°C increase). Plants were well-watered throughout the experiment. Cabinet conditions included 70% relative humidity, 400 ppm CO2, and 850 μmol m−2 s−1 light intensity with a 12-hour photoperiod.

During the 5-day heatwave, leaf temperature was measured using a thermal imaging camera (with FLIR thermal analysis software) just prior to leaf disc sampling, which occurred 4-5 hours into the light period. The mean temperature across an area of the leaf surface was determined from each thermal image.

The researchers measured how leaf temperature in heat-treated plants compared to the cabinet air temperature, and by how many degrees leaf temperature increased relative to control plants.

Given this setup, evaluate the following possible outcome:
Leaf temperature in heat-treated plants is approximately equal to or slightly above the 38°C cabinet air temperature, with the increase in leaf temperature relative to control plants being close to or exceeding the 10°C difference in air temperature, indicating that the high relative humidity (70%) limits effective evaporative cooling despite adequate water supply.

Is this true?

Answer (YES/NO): NO